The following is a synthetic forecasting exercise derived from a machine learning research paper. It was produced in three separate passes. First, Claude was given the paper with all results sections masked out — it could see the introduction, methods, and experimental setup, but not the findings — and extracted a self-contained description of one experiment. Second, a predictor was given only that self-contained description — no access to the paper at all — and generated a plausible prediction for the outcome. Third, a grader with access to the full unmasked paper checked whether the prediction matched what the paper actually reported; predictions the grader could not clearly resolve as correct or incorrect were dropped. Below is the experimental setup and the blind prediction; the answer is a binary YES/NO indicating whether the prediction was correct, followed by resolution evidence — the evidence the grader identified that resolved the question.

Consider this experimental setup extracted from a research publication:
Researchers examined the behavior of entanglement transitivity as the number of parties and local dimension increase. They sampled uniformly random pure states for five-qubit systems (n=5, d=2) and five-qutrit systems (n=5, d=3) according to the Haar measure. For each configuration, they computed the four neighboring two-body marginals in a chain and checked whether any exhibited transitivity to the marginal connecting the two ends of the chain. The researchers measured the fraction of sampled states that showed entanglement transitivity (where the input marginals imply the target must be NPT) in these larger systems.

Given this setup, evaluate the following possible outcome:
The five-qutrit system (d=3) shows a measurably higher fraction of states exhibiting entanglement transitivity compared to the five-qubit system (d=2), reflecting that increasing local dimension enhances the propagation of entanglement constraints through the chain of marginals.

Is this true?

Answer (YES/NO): NO